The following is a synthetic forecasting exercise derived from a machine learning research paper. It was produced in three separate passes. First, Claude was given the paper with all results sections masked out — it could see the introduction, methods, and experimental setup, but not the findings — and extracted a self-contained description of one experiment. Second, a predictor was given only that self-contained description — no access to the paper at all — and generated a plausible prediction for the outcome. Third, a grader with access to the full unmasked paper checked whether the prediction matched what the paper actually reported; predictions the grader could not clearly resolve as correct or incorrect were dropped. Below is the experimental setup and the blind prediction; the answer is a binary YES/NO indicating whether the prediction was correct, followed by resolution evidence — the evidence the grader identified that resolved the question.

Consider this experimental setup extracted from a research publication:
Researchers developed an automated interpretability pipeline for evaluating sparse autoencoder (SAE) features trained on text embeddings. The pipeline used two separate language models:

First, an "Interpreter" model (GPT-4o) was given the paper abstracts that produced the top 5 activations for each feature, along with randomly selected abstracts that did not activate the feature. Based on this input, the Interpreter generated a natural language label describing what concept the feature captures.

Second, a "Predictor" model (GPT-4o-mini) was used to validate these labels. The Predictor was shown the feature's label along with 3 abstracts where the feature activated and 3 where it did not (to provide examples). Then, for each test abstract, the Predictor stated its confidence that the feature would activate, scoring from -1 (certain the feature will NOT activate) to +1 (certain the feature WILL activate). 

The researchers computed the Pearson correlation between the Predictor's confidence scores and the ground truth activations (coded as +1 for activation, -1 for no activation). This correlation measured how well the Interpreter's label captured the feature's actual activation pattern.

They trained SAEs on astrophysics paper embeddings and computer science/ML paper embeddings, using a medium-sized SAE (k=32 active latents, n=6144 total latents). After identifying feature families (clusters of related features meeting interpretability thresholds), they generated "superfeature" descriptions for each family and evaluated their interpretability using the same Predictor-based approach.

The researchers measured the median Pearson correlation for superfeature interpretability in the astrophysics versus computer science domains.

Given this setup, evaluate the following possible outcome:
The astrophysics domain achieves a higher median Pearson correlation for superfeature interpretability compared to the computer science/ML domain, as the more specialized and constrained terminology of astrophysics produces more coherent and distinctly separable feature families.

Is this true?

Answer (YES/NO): YES